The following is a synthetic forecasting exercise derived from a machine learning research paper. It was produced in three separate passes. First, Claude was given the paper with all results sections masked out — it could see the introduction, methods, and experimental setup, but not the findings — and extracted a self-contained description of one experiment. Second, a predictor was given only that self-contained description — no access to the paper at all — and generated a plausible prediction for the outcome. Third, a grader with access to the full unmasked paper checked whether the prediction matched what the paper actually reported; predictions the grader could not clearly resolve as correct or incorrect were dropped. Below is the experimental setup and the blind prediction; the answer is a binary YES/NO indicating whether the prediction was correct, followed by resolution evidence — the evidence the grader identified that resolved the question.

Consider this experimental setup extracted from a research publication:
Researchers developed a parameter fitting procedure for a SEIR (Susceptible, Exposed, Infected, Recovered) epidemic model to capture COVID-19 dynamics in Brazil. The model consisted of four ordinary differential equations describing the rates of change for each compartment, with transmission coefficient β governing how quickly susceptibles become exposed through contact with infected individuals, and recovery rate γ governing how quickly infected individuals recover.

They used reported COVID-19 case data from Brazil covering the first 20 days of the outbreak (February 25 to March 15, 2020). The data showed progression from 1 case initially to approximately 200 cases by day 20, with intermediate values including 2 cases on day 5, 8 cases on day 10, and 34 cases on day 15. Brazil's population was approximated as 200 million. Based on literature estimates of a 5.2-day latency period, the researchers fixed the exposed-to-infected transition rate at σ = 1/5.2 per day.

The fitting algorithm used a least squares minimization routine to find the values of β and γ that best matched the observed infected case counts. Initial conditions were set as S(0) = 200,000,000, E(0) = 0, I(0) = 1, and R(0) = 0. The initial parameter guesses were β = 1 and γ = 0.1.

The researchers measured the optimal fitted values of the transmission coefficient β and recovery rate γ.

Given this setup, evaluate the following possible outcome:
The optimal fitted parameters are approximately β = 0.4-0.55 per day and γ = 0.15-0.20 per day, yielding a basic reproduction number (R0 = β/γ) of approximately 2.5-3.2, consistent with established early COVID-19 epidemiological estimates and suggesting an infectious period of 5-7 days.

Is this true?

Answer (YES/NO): NO